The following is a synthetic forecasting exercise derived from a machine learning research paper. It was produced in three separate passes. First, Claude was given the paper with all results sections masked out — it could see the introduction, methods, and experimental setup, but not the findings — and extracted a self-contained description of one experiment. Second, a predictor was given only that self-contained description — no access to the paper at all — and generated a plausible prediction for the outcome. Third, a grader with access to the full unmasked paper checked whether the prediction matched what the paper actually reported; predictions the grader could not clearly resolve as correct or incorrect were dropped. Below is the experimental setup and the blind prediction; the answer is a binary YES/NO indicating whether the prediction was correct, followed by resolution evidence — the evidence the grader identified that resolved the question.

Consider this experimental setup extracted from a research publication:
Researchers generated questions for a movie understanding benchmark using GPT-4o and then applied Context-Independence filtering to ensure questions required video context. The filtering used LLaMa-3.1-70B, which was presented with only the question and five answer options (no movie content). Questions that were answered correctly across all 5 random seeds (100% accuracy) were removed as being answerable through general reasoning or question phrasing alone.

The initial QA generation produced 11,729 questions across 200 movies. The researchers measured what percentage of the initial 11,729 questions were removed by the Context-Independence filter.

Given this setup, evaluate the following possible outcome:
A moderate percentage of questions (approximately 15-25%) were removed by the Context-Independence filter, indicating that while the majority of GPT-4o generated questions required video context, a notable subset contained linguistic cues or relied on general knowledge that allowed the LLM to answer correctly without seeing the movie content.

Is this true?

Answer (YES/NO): NO